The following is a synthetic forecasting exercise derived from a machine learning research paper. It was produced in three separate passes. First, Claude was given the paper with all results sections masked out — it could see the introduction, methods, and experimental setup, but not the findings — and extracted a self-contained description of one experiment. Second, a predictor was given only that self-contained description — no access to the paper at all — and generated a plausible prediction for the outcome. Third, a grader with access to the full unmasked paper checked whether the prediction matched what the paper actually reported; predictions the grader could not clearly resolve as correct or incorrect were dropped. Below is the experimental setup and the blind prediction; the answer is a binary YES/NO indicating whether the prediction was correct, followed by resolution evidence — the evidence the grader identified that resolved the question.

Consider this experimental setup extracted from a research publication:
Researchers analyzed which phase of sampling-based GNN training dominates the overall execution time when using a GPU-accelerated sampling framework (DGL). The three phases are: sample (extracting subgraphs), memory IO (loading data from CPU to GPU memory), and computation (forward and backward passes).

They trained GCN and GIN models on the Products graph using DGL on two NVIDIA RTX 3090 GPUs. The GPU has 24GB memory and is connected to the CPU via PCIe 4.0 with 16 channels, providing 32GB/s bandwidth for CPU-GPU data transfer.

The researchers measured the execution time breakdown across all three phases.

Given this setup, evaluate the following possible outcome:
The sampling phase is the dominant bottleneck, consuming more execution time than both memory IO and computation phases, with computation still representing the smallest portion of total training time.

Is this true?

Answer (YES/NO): NO